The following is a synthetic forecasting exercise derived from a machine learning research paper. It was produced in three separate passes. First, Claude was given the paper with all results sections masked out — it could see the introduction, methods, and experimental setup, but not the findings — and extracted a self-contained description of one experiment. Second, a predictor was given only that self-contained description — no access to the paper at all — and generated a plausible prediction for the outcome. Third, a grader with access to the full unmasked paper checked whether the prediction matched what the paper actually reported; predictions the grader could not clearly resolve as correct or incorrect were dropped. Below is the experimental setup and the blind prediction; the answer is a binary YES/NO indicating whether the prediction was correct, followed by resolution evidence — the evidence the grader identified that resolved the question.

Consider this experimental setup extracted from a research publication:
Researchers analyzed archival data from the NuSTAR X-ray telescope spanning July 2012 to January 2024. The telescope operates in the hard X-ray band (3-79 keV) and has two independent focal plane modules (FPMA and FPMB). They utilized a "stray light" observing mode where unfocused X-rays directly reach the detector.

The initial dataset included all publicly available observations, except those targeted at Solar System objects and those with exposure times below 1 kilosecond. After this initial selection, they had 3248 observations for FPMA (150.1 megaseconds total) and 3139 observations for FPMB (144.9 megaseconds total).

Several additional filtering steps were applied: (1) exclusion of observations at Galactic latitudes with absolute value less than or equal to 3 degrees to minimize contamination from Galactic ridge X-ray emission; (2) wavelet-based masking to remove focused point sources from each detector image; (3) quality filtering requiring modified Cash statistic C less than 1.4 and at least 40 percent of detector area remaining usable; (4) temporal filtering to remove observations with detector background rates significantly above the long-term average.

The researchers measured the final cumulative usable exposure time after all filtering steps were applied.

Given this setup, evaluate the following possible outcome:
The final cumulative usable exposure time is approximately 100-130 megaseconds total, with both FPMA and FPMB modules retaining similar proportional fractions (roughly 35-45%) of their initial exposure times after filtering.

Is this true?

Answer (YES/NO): NO